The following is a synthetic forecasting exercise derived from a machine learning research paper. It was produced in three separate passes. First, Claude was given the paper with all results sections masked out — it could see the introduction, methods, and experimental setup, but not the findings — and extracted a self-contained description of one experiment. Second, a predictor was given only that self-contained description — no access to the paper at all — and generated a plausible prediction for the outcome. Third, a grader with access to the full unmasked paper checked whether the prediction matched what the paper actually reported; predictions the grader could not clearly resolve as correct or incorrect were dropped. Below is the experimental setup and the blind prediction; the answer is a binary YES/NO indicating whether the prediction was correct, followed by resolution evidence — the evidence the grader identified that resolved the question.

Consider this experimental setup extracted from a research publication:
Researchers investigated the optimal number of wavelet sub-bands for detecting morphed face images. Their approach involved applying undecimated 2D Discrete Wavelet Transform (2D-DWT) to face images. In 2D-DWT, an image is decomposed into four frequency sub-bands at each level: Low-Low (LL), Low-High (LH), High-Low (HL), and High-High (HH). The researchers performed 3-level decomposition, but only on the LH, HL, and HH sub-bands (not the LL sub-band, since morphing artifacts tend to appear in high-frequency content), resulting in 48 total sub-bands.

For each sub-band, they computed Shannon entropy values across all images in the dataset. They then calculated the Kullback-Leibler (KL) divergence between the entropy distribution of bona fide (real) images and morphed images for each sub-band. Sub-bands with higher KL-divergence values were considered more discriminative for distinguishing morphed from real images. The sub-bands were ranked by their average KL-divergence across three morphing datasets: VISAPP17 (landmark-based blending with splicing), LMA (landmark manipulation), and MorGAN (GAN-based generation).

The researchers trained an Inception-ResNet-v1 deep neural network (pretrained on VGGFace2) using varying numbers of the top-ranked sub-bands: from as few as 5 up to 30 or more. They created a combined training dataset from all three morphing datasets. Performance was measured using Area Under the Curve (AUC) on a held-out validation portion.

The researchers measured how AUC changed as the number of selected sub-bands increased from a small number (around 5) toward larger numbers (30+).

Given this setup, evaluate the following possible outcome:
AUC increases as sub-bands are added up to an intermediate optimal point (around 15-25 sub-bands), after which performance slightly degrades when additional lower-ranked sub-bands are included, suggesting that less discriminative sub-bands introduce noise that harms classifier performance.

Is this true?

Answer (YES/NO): NO